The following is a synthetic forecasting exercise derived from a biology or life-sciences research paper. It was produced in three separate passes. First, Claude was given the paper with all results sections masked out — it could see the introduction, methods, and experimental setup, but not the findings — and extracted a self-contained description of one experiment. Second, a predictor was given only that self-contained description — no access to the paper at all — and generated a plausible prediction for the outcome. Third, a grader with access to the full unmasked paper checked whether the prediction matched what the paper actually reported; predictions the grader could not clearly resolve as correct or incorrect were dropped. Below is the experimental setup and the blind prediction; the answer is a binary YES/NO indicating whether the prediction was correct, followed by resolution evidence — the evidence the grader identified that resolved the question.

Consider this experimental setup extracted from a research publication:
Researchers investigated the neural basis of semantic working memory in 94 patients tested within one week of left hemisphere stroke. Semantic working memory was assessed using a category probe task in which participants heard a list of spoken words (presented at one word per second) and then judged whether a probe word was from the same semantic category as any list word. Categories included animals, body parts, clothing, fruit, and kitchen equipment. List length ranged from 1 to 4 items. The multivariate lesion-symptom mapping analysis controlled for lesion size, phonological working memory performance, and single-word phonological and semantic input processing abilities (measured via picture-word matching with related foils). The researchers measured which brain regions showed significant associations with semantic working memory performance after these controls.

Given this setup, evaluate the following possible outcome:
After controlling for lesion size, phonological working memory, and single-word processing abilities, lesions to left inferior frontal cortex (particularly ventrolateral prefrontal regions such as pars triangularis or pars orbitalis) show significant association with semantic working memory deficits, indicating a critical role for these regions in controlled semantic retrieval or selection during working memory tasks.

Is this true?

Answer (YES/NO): NO